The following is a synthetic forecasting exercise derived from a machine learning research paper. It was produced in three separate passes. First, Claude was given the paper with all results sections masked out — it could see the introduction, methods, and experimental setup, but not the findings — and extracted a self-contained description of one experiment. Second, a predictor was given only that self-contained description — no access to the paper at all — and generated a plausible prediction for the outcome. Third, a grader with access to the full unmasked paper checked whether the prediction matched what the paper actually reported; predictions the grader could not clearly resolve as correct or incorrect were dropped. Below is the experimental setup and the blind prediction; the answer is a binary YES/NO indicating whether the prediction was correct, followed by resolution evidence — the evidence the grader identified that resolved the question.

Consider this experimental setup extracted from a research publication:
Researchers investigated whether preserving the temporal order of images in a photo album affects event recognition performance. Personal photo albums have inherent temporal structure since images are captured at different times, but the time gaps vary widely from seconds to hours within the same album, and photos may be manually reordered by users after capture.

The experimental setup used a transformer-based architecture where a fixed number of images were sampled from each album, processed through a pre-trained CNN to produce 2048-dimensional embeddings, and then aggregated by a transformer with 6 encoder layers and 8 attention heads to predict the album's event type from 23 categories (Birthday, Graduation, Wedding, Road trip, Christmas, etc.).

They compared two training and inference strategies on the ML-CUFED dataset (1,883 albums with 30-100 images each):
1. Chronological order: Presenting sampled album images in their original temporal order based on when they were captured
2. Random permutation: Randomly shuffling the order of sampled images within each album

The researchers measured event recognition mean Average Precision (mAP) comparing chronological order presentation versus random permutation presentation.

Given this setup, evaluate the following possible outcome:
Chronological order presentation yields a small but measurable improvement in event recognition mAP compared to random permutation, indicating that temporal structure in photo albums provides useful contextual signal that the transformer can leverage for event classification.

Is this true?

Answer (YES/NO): NO